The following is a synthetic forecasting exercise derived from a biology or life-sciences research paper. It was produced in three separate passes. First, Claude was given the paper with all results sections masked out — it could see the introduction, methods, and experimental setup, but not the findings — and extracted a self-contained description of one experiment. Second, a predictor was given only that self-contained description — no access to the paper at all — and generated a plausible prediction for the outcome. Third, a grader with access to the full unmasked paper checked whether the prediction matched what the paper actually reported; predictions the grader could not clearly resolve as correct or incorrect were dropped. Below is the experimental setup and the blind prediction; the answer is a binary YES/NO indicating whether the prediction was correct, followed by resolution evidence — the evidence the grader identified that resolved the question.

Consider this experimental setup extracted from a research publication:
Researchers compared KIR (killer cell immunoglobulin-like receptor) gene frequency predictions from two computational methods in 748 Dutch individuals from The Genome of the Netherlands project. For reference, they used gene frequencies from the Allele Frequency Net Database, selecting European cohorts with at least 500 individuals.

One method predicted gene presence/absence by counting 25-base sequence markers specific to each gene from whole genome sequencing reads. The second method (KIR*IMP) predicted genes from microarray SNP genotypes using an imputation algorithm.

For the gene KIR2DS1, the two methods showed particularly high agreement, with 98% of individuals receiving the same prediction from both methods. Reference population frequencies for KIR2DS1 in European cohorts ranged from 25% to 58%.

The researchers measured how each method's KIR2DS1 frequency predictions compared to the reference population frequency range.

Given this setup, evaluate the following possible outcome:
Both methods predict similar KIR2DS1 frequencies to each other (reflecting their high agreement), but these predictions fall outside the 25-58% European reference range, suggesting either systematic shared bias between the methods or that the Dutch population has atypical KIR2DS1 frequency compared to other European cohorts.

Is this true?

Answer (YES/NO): YES